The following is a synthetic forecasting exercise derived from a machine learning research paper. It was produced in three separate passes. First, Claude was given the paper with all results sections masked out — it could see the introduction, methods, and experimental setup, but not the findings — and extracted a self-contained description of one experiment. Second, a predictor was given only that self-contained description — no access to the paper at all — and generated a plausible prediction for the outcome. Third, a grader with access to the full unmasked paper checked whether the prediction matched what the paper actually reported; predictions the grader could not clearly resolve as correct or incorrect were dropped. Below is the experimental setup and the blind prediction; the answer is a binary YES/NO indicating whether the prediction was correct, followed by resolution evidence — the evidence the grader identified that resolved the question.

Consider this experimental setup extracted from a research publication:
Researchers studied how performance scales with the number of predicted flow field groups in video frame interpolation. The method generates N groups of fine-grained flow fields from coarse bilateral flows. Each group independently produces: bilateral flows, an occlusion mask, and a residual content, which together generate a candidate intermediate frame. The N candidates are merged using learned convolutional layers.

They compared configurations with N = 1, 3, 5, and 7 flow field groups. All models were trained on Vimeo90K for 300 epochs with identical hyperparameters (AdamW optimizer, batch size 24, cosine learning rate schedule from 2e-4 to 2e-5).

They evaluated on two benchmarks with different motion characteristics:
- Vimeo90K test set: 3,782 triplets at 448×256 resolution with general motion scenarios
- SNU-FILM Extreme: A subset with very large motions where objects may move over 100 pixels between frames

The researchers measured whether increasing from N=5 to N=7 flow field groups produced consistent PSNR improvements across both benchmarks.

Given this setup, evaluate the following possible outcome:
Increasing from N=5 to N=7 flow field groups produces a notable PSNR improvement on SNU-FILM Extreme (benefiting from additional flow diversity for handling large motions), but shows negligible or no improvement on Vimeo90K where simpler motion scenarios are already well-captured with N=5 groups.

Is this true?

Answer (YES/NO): NO